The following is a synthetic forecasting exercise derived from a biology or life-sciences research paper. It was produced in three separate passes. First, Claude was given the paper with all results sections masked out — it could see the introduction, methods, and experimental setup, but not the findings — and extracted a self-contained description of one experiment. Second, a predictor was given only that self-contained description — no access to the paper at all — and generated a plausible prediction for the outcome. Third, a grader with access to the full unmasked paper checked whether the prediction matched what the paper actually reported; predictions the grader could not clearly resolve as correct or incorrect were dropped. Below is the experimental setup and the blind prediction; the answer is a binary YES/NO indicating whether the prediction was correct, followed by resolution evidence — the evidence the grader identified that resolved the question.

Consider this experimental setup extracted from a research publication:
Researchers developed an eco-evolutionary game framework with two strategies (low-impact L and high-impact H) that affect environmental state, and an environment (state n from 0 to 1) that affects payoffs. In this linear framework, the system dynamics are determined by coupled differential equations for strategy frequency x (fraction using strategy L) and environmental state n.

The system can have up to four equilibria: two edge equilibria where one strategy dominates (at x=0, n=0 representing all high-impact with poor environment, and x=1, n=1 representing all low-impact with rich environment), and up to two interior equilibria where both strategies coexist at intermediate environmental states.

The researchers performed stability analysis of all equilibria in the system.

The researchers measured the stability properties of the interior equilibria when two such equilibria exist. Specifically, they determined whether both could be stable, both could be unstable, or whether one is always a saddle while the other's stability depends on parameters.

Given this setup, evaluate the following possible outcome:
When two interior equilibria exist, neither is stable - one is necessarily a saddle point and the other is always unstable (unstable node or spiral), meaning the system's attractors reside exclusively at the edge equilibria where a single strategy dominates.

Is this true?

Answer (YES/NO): NO